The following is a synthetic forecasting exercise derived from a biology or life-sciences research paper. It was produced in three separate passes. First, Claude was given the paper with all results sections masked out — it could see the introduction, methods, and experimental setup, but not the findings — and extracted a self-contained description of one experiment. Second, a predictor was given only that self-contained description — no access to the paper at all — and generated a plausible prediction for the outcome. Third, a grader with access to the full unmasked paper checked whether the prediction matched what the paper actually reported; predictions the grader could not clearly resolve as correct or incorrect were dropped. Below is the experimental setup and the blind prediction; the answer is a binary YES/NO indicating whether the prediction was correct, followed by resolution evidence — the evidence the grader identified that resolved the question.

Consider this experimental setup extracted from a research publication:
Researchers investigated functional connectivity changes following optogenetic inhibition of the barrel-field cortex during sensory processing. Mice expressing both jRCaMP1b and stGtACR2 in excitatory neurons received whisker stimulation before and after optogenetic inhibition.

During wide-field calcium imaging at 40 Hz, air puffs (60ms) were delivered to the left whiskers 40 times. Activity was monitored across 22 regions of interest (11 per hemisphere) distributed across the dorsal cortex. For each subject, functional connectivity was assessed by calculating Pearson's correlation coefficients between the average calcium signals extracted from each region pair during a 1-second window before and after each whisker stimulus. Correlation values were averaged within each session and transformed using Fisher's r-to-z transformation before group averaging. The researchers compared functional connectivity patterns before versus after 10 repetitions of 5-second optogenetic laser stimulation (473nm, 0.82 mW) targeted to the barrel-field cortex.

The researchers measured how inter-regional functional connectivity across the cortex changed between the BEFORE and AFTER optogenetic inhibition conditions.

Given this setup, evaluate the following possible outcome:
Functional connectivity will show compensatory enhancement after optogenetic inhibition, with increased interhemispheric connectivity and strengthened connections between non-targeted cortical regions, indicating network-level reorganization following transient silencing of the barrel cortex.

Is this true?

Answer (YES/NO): NO